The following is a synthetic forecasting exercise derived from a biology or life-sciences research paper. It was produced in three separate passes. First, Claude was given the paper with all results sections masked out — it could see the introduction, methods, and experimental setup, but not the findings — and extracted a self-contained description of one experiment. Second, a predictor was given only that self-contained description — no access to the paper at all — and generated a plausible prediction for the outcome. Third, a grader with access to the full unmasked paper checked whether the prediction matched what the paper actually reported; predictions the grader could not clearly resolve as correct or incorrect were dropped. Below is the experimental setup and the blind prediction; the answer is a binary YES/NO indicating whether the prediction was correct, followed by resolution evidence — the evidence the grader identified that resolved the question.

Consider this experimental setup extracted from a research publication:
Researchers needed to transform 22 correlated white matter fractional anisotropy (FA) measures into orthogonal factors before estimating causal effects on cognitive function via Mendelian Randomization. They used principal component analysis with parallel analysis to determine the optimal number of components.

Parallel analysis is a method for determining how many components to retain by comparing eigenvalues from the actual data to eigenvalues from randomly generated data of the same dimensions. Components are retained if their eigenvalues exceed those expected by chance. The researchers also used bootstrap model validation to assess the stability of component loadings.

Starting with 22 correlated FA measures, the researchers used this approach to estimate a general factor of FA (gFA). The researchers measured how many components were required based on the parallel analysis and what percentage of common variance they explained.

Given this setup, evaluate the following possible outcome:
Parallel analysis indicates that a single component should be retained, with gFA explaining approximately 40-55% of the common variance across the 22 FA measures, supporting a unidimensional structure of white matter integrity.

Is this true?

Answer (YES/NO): NO